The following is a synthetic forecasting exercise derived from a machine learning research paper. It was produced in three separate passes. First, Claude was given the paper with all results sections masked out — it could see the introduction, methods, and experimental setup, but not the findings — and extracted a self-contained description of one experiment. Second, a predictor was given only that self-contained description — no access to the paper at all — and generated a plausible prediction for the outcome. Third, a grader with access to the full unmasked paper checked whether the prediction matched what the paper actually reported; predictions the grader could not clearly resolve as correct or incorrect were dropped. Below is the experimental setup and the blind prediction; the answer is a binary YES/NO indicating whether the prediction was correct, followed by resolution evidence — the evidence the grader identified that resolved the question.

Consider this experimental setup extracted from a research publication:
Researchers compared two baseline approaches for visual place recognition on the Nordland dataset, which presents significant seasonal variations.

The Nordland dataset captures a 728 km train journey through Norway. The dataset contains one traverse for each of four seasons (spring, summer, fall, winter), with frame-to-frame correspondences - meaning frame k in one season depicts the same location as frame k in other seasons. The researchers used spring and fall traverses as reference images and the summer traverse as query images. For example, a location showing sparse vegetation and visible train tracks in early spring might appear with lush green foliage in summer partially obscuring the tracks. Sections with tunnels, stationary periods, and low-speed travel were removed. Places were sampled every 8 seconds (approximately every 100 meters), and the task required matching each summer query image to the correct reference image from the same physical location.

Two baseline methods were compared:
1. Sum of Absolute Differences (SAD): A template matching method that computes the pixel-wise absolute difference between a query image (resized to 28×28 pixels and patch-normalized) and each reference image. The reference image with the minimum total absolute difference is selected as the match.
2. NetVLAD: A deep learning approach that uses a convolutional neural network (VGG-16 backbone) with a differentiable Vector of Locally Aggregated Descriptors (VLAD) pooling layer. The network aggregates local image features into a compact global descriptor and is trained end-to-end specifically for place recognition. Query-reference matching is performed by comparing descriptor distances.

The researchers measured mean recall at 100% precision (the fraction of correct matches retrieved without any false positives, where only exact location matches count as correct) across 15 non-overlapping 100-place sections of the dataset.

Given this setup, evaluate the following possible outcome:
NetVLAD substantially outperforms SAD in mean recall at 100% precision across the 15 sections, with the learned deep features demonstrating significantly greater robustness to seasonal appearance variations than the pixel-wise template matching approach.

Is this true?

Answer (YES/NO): NO